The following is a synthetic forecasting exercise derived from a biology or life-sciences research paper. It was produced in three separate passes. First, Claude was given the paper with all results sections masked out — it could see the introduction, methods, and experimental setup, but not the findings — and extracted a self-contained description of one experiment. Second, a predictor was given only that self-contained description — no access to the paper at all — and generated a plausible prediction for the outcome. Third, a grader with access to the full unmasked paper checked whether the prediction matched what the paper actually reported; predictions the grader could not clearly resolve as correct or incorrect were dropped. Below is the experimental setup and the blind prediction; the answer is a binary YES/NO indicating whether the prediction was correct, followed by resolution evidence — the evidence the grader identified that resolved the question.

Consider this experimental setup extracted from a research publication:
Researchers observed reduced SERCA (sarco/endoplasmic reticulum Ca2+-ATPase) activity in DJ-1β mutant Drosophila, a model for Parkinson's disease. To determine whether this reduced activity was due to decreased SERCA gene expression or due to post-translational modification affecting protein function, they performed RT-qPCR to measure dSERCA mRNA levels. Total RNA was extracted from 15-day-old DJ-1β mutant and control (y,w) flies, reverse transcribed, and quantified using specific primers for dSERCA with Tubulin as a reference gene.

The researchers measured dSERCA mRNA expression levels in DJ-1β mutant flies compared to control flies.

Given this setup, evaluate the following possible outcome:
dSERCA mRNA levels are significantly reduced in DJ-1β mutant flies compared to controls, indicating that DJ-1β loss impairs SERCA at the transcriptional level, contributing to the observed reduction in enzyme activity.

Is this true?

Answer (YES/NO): NO